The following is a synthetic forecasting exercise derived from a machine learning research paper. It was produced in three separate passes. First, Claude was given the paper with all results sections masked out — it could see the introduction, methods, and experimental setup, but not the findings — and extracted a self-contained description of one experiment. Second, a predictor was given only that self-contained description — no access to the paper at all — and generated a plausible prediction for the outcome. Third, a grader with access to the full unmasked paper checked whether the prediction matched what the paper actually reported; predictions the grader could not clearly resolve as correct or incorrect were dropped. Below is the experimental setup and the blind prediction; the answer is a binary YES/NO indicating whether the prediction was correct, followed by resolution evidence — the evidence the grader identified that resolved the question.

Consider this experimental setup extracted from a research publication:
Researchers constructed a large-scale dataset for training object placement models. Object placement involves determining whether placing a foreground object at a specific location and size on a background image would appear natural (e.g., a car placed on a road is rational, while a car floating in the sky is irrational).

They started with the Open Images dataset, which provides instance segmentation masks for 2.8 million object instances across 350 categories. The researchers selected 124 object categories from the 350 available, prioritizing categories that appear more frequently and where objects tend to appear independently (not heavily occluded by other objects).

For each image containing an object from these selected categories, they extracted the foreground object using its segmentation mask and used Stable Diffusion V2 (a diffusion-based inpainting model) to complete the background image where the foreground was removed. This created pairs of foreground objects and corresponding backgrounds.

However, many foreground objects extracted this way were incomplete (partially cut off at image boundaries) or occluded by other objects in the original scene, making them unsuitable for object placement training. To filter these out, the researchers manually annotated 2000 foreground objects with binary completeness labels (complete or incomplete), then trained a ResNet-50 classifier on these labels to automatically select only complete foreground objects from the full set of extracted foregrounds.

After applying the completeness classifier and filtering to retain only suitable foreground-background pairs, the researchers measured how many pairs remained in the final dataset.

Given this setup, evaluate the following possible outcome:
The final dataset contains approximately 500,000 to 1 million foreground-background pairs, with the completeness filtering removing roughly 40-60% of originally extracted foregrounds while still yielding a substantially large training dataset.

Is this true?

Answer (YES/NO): NO